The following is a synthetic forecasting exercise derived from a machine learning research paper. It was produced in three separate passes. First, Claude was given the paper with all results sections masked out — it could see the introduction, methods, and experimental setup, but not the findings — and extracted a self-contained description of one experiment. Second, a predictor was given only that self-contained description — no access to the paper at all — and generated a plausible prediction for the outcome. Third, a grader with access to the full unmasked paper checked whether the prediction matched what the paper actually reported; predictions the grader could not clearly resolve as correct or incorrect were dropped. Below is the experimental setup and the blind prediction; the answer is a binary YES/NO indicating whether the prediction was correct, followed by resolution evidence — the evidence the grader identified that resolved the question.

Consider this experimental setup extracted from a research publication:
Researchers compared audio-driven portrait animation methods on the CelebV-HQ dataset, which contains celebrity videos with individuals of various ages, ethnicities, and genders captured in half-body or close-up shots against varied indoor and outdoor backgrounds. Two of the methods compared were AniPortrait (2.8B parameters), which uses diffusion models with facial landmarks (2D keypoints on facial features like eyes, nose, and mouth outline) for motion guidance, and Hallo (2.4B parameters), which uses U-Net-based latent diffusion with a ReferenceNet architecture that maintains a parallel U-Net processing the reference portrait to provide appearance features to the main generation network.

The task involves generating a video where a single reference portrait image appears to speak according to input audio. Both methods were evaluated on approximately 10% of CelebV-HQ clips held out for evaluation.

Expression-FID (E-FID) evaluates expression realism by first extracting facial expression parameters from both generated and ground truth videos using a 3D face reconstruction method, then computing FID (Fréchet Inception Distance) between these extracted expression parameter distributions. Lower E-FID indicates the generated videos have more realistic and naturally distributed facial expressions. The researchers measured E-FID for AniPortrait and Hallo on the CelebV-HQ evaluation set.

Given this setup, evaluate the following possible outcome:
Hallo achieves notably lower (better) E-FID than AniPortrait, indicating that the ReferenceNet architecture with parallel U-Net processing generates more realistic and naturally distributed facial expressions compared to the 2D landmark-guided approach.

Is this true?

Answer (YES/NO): YES